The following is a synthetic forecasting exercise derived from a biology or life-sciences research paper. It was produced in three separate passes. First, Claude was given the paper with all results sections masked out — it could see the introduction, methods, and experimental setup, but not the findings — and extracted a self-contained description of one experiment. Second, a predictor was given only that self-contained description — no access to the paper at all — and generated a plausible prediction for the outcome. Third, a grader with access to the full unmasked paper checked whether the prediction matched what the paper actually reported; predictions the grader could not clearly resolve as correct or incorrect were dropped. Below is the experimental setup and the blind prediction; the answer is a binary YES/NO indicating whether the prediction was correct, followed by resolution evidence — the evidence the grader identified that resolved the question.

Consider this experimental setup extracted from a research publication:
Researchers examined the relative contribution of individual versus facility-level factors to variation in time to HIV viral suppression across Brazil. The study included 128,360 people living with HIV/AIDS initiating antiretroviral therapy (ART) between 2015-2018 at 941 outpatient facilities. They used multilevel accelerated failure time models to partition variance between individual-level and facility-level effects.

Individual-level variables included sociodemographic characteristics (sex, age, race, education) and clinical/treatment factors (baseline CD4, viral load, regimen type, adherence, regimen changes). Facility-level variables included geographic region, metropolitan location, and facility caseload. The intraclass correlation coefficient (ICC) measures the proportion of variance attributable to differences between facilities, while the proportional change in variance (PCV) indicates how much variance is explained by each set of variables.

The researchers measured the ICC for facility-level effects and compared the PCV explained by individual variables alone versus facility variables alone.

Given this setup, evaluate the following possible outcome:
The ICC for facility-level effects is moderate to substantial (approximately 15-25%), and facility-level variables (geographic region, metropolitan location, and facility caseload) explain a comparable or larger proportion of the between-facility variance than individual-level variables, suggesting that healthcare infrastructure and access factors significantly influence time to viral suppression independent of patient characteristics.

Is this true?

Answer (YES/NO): NO